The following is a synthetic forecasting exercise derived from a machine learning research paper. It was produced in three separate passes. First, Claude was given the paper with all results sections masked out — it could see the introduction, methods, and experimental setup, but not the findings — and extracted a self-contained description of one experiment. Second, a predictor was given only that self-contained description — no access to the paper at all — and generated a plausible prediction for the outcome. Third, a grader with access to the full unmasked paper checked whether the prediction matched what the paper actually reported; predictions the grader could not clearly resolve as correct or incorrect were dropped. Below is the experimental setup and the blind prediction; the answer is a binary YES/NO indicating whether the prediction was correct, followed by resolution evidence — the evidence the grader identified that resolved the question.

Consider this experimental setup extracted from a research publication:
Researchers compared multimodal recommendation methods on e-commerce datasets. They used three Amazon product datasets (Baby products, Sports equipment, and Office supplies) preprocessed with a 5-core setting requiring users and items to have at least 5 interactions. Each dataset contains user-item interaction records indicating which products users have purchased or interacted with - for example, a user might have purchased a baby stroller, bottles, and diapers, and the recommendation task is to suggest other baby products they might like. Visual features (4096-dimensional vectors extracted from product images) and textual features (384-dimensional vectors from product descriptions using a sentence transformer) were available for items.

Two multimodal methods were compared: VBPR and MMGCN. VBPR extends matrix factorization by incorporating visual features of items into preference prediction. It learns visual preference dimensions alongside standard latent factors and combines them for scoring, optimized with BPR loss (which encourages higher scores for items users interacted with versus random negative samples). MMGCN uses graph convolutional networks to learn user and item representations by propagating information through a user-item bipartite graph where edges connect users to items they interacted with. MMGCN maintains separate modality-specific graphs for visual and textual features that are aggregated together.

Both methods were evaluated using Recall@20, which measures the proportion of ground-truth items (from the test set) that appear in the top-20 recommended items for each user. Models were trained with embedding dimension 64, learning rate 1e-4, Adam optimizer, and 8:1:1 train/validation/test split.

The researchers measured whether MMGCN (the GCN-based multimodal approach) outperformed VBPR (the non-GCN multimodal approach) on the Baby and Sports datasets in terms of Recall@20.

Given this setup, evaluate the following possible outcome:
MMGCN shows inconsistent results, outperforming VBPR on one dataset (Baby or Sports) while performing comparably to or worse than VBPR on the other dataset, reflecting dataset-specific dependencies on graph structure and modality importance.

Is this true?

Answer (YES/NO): NO